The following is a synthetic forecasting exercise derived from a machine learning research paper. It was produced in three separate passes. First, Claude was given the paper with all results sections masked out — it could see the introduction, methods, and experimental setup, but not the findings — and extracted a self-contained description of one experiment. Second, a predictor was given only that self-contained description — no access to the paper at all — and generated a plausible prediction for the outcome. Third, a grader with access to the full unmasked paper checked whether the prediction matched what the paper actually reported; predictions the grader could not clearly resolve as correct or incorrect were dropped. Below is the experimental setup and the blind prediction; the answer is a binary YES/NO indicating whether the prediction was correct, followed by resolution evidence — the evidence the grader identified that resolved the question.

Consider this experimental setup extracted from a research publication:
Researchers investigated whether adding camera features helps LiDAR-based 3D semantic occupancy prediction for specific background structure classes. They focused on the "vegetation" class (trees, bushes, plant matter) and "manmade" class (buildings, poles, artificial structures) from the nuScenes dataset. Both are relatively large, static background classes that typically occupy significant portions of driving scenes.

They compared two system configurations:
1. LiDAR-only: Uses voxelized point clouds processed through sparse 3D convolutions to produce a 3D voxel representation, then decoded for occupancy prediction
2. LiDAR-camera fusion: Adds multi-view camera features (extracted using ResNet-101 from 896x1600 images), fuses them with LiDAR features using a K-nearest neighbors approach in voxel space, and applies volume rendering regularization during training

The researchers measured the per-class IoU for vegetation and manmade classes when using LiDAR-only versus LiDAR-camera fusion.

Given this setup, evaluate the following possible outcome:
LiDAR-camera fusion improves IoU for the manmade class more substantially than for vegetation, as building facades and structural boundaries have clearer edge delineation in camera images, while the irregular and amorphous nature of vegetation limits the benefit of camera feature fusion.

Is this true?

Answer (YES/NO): NO